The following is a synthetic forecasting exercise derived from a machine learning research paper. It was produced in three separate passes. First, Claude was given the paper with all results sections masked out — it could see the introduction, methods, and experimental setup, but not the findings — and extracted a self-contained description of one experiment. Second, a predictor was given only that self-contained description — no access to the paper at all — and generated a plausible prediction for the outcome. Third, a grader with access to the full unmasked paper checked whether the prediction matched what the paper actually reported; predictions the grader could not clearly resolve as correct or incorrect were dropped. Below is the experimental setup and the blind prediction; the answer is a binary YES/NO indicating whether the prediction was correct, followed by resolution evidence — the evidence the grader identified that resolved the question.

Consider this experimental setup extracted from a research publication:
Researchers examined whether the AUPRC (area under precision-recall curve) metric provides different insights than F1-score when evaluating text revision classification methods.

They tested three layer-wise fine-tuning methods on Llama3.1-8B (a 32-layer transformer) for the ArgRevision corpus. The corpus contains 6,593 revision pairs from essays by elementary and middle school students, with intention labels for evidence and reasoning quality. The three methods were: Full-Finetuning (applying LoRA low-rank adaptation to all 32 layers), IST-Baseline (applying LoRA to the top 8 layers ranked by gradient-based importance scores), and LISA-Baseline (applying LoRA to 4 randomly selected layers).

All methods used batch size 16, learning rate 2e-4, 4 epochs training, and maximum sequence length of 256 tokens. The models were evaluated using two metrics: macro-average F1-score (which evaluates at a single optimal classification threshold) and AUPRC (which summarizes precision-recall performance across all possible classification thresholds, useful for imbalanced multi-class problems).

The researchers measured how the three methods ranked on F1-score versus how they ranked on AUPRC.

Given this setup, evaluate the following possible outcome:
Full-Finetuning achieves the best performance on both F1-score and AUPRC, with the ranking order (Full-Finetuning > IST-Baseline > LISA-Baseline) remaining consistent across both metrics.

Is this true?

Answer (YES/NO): YES